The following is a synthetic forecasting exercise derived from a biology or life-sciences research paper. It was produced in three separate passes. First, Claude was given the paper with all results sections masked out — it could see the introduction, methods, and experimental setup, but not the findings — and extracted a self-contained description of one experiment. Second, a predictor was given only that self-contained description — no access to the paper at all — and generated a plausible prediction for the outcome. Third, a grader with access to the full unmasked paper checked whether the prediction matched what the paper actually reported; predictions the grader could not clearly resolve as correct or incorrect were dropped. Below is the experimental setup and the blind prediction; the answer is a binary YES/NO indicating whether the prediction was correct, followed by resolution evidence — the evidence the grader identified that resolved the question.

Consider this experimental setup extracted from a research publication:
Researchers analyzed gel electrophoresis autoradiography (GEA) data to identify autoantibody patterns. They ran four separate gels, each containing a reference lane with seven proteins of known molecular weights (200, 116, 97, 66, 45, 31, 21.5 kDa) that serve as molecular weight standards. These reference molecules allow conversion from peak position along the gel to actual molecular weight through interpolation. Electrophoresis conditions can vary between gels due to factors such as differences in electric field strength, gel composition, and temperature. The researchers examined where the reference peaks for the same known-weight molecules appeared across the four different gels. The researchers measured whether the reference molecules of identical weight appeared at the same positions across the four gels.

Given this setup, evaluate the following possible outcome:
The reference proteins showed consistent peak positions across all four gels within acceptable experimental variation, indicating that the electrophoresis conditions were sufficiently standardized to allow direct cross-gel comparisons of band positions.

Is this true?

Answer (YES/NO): NO